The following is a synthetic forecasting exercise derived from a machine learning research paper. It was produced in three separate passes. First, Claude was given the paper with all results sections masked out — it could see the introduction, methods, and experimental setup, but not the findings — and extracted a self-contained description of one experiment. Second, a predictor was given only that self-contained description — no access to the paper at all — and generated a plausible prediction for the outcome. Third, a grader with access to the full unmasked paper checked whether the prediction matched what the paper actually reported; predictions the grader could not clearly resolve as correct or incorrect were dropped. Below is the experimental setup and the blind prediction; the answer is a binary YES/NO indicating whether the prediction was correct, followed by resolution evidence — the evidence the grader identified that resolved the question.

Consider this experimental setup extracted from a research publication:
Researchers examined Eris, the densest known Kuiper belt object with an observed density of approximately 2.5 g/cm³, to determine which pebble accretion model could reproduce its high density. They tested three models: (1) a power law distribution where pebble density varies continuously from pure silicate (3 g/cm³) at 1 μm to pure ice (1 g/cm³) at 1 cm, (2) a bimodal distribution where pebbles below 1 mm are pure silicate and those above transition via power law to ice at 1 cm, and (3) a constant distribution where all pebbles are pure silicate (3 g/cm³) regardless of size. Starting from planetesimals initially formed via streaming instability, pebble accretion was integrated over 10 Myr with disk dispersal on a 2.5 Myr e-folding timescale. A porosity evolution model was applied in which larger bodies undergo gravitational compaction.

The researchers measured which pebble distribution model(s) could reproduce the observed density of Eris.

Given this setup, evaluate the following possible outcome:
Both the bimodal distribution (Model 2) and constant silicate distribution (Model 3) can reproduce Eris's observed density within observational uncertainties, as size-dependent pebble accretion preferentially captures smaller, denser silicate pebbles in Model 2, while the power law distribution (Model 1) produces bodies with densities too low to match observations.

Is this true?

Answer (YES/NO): NO